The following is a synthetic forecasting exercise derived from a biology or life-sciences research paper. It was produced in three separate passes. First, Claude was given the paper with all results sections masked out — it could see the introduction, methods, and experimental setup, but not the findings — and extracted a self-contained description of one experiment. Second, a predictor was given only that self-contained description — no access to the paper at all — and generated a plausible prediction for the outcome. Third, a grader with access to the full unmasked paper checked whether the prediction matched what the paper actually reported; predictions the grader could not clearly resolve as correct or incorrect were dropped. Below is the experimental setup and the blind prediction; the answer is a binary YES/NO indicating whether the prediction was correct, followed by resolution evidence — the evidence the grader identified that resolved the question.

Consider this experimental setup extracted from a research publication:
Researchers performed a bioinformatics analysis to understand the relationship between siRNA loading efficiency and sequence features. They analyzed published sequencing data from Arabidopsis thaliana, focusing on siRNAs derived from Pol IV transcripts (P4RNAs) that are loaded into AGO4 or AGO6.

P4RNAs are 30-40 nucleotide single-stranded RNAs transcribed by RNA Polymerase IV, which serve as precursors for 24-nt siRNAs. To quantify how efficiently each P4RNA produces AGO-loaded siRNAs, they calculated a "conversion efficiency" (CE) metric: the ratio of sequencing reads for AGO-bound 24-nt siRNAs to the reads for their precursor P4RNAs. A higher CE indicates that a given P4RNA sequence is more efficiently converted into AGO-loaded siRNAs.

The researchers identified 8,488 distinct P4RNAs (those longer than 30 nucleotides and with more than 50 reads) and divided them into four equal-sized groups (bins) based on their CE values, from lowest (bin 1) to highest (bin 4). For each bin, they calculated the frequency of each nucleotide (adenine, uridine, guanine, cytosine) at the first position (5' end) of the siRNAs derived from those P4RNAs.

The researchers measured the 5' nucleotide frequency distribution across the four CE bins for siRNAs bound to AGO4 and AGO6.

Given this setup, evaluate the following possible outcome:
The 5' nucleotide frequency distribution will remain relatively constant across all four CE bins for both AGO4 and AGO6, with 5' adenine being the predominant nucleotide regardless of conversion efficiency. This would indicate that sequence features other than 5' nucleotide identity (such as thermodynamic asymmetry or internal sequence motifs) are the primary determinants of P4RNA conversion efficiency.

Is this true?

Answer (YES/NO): NO